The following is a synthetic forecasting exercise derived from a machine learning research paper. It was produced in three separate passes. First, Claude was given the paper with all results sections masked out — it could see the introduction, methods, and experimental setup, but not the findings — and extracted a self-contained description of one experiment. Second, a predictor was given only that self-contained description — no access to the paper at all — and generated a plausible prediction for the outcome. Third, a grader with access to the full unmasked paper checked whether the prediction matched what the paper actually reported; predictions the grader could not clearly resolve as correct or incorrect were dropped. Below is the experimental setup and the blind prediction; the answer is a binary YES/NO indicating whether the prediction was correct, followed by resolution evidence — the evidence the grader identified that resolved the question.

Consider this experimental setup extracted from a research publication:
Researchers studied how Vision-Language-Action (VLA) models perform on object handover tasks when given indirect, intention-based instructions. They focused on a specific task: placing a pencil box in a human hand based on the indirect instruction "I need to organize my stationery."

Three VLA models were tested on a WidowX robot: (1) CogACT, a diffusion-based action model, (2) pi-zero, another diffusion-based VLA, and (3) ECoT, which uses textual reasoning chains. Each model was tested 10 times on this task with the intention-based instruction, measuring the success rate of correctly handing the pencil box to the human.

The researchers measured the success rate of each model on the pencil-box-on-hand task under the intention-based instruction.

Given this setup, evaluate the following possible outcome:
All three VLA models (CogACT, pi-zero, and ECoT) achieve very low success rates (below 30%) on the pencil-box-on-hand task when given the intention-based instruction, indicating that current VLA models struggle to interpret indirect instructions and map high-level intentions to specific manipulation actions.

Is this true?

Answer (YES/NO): YES